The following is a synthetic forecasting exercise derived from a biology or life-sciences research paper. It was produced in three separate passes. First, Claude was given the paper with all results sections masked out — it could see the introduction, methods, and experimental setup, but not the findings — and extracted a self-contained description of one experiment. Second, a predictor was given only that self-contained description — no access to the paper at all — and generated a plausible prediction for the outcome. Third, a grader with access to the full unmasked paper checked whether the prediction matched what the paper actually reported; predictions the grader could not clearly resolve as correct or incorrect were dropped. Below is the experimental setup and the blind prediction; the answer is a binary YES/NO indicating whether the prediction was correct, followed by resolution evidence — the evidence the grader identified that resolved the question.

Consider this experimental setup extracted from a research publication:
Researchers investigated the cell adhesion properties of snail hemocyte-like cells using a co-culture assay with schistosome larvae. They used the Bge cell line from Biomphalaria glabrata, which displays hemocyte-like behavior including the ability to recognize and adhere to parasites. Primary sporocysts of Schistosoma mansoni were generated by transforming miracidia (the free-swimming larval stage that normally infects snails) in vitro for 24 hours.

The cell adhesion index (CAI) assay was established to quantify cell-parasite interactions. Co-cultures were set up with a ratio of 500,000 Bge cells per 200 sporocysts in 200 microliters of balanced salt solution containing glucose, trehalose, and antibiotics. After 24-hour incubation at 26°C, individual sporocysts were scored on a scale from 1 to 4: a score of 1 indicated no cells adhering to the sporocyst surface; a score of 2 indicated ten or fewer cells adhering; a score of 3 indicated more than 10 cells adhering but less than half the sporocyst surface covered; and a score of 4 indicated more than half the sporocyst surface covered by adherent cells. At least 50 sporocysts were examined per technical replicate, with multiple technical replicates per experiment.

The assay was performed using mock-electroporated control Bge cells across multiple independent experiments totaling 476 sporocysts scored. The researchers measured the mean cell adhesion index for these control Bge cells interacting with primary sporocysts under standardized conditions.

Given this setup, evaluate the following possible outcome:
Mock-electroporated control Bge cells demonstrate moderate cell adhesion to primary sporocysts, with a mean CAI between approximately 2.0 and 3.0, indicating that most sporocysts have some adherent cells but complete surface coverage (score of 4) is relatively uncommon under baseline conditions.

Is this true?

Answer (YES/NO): YES